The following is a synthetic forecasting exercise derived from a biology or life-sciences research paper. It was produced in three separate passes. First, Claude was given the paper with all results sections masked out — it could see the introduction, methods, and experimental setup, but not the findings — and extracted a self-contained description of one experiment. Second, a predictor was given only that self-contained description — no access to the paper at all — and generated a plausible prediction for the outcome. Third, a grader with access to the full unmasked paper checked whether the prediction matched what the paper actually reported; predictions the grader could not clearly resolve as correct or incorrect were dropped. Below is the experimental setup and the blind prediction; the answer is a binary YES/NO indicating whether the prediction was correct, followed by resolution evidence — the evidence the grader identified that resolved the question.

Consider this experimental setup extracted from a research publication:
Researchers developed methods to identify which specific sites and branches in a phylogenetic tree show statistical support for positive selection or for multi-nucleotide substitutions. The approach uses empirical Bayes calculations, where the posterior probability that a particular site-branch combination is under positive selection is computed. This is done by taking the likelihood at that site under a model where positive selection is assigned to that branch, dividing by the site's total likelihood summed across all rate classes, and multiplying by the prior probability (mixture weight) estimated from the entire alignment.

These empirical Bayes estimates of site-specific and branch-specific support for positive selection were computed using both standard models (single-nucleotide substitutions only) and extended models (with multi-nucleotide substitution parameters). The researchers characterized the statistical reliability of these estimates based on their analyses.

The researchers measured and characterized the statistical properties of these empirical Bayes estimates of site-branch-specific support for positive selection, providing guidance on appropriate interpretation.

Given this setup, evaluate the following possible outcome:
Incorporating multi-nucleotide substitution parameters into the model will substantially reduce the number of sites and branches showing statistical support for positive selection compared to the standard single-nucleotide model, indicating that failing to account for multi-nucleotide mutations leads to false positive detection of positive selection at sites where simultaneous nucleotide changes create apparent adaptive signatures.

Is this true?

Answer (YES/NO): YES